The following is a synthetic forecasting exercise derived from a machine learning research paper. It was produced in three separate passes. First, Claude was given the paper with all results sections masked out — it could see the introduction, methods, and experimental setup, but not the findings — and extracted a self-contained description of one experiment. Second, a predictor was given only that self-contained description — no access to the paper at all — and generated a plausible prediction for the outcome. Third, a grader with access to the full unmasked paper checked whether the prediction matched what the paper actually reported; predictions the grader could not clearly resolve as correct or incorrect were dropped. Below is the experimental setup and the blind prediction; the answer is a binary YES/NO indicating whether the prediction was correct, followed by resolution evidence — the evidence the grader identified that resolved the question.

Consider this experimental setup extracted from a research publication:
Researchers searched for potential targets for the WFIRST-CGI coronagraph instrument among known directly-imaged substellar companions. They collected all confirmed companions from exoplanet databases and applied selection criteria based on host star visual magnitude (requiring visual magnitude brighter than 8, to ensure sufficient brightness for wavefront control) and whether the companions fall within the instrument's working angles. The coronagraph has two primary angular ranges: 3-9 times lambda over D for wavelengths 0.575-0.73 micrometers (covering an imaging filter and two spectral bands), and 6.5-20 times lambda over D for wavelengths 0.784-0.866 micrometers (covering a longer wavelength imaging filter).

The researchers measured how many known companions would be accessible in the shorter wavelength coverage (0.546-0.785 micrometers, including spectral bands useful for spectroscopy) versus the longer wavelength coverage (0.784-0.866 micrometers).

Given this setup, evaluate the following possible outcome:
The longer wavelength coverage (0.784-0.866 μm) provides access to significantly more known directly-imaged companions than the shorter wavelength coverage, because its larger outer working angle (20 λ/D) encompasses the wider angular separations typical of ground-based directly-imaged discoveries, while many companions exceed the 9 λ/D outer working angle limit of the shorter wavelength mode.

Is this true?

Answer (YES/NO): YES